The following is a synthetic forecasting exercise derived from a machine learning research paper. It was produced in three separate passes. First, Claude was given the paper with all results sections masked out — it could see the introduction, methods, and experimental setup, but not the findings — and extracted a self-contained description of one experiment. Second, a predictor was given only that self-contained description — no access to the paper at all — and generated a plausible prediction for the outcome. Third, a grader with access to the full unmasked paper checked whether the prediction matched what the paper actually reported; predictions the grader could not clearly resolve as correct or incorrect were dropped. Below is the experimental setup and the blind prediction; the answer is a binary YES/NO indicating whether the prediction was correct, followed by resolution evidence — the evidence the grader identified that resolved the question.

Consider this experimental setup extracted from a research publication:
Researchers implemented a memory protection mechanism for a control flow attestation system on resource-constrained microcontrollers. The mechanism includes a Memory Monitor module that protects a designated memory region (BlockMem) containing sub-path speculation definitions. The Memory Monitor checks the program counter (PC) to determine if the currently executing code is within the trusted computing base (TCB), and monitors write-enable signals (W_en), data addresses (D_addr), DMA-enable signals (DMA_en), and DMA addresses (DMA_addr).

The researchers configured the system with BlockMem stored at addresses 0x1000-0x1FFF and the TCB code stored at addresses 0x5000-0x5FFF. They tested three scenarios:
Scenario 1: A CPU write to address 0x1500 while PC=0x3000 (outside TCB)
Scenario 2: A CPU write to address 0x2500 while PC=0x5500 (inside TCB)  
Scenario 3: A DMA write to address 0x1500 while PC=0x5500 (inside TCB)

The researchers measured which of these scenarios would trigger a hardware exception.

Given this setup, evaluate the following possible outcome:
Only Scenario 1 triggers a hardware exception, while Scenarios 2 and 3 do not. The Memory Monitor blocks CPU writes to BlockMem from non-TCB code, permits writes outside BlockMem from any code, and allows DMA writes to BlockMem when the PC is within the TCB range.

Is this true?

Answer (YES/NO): NO